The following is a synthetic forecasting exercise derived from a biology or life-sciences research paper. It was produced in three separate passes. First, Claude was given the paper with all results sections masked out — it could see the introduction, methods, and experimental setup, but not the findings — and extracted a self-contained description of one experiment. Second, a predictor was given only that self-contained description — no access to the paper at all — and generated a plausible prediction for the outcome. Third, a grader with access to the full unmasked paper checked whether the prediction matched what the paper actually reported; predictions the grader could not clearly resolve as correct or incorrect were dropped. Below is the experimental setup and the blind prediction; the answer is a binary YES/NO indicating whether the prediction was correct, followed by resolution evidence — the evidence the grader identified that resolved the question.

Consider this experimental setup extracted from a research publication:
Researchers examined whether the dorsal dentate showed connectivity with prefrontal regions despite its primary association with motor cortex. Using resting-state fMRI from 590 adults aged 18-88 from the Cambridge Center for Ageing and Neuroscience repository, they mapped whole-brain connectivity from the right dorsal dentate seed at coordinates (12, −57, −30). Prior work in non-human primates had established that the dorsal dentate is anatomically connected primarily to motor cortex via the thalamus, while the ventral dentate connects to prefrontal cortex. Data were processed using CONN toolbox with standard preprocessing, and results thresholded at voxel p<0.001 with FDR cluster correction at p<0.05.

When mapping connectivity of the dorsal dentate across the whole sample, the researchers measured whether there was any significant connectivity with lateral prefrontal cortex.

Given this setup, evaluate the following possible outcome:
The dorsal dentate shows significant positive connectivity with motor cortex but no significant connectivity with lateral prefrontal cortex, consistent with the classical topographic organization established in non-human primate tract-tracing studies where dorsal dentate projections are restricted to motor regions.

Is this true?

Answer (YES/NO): NO